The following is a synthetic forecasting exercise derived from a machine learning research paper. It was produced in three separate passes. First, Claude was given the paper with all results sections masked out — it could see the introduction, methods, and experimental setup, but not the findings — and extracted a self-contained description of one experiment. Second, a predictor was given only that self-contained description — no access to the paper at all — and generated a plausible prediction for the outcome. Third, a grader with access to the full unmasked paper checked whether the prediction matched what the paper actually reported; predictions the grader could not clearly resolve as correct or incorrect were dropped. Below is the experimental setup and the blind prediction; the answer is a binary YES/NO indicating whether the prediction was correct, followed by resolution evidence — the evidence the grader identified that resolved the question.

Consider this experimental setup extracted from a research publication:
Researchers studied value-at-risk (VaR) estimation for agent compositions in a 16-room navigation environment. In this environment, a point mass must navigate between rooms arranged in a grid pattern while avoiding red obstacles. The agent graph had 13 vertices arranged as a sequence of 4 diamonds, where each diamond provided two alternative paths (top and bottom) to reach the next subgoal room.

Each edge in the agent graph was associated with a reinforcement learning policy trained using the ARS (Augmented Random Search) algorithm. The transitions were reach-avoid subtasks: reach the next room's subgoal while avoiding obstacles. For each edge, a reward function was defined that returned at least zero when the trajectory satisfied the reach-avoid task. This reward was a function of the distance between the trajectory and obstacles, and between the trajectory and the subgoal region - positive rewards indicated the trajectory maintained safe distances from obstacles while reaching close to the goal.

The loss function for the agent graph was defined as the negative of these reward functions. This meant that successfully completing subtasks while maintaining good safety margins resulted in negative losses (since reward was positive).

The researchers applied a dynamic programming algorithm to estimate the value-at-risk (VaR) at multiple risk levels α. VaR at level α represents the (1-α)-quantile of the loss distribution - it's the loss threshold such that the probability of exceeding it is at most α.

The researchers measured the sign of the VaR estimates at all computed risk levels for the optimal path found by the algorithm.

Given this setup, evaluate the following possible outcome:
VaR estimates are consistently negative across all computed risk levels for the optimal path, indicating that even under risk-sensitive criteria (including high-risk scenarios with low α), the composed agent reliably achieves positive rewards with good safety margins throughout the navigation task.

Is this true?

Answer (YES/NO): YES